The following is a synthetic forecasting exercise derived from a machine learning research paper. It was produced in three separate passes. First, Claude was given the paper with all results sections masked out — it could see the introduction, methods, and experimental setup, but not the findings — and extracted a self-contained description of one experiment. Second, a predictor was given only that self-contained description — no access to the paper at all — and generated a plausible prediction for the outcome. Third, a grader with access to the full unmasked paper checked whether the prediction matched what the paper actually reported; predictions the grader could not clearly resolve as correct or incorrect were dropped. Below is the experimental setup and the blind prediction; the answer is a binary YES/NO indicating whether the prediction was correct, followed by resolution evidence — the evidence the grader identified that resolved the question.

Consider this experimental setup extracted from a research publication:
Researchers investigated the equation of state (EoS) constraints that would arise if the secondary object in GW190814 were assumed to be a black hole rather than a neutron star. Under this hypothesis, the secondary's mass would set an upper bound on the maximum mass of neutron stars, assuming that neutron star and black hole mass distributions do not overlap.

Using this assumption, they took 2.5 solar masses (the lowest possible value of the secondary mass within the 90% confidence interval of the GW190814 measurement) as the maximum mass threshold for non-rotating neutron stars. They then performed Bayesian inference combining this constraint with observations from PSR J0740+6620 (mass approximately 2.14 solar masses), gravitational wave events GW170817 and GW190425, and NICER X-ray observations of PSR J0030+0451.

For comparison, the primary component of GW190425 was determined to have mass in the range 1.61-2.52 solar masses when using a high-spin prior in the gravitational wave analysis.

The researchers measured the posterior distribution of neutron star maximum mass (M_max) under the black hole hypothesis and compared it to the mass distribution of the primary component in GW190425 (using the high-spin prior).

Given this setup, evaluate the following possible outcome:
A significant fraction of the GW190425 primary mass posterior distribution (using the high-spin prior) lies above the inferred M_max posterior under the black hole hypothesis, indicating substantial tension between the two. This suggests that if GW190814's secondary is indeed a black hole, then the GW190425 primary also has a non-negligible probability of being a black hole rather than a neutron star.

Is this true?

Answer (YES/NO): YES